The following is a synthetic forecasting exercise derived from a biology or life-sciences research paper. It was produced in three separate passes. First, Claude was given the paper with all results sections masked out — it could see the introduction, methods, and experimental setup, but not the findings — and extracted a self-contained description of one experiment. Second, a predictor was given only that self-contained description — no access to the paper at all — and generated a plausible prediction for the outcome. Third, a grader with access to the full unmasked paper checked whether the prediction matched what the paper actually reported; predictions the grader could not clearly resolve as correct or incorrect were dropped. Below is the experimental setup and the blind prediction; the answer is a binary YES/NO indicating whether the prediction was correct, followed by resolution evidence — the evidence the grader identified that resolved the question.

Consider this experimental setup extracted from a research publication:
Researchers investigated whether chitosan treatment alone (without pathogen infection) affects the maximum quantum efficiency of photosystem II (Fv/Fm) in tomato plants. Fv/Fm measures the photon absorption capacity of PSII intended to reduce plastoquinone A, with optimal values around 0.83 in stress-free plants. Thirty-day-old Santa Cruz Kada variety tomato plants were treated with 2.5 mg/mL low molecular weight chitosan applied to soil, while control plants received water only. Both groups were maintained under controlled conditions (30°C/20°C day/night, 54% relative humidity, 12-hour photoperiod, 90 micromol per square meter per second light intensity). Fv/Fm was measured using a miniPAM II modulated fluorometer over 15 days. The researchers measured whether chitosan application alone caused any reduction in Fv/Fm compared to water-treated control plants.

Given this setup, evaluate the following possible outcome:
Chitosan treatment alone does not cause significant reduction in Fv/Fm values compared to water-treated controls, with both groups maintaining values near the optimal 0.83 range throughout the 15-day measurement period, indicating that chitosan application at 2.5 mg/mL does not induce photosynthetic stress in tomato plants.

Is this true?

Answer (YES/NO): YES